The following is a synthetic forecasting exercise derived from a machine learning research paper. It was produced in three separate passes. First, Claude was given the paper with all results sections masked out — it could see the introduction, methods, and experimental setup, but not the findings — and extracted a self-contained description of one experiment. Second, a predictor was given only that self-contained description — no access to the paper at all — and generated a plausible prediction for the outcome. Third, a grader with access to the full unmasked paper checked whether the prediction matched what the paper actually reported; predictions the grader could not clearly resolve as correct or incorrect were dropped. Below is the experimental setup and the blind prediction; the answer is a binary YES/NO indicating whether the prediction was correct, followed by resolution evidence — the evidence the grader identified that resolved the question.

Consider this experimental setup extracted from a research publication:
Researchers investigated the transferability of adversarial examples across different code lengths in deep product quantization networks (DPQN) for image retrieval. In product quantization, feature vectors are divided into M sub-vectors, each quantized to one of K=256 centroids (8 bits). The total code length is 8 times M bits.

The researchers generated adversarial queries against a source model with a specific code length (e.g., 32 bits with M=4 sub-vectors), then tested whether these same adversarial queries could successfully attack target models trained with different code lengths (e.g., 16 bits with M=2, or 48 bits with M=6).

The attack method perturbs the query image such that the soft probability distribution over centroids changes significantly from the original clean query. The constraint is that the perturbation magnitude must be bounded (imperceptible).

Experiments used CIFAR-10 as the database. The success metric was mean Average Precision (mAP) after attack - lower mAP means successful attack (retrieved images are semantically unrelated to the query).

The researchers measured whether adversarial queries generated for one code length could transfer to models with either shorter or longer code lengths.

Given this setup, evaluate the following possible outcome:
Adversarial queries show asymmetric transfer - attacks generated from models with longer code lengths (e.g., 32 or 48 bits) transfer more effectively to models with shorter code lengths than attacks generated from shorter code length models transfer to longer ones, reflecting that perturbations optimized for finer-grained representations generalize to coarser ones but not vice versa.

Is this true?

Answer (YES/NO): NO